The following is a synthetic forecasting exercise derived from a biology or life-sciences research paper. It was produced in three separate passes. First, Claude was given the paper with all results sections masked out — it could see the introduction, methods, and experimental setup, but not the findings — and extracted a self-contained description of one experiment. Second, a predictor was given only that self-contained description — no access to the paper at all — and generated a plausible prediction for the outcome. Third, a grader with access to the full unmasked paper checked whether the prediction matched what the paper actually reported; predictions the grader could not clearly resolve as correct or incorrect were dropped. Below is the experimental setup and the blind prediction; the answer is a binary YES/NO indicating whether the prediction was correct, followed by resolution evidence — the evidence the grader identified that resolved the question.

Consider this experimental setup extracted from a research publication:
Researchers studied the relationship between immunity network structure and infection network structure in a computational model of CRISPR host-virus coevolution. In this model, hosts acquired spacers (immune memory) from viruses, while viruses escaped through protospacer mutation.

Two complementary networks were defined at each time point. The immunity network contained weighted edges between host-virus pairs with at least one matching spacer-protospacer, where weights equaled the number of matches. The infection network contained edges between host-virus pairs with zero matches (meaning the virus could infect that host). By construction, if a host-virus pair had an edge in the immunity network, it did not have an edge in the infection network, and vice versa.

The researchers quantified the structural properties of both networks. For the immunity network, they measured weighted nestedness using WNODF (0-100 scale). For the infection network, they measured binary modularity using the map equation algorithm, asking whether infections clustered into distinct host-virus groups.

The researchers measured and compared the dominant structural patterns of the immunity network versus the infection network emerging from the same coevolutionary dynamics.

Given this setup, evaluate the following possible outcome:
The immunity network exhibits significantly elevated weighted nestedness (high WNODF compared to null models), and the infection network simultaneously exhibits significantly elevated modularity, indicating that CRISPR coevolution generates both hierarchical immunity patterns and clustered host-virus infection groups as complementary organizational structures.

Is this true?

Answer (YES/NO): YES